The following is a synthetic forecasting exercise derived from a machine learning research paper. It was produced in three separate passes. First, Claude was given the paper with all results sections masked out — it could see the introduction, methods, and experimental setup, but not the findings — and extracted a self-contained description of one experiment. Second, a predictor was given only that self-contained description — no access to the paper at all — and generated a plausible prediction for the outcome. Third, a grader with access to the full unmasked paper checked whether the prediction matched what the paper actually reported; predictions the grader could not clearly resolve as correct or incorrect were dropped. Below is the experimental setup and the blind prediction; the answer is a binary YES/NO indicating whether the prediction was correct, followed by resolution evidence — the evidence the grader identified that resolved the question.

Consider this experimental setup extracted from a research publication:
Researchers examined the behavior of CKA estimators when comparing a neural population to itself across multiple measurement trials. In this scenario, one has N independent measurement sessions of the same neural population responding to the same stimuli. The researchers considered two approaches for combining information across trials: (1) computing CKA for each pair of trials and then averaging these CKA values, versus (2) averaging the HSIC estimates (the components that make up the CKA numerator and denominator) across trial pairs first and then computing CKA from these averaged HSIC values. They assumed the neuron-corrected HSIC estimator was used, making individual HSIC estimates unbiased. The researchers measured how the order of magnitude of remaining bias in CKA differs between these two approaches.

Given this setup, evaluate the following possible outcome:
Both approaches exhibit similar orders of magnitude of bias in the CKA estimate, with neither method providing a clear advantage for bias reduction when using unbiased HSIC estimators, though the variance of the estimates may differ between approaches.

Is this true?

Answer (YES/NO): NO